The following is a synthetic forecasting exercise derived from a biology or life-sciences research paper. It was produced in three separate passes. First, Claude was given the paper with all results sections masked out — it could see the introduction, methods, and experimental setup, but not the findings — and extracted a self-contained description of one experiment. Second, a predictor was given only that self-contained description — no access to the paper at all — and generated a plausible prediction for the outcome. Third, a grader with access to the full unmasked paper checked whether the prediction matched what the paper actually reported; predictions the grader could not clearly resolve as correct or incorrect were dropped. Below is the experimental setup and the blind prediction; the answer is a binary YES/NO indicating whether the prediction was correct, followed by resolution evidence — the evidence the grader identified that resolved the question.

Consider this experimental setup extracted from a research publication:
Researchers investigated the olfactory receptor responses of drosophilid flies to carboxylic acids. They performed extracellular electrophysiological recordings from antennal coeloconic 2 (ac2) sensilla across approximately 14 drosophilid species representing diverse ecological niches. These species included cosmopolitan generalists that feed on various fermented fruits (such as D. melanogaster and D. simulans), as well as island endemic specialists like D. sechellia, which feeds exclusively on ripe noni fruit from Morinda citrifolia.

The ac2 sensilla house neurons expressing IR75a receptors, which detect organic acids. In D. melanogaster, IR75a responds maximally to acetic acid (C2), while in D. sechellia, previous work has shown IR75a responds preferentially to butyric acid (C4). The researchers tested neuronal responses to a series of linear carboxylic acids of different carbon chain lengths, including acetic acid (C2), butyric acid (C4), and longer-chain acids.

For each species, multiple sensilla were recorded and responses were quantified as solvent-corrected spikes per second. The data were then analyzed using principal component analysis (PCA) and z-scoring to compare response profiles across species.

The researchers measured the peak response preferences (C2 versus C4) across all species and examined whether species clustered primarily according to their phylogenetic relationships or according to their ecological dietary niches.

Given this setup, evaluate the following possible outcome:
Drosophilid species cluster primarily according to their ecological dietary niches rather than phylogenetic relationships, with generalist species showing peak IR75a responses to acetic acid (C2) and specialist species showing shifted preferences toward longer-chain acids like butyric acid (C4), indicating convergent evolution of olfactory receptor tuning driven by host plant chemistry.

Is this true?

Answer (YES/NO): NO